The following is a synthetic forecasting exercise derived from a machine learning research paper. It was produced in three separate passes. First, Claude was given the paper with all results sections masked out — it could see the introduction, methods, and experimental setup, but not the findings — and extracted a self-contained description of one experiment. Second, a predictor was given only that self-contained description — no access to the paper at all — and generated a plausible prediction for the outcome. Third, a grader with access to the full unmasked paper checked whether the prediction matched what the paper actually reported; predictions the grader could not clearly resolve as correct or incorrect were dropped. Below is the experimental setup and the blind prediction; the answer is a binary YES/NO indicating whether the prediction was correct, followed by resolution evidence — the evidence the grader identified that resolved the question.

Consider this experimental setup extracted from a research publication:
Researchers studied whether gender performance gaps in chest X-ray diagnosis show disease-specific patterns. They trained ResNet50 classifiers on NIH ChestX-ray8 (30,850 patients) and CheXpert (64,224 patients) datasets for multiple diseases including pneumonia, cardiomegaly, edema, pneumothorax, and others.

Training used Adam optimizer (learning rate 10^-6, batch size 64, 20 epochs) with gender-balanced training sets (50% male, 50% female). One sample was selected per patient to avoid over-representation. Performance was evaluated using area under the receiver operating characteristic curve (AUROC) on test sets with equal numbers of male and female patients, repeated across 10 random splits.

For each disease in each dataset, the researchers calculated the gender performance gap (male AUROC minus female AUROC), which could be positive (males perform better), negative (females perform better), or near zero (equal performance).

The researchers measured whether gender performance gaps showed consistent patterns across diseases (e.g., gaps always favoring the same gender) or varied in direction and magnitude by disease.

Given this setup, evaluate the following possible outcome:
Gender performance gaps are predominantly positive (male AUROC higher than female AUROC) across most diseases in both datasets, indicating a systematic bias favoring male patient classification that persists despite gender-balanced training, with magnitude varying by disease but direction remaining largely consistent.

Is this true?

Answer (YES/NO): NO